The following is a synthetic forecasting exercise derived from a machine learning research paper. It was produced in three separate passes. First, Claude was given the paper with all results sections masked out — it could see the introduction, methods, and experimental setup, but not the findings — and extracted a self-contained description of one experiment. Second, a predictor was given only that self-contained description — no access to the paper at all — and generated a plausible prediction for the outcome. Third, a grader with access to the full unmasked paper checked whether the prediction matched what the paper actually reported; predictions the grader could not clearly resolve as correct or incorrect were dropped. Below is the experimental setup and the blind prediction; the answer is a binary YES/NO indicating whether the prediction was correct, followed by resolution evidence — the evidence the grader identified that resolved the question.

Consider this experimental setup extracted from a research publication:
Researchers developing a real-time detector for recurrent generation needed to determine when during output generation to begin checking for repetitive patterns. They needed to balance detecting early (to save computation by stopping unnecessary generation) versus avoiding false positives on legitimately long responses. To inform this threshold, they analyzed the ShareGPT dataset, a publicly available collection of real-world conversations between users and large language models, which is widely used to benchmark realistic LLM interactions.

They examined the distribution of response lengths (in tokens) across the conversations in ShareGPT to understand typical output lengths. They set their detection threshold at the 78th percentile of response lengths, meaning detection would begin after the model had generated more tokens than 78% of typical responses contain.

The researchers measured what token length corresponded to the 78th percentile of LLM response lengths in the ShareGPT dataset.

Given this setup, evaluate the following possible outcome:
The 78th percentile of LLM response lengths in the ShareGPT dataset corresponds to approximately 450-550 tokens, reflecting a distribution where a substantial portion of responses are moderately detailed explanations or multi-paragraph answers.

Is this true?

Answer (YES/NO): NO